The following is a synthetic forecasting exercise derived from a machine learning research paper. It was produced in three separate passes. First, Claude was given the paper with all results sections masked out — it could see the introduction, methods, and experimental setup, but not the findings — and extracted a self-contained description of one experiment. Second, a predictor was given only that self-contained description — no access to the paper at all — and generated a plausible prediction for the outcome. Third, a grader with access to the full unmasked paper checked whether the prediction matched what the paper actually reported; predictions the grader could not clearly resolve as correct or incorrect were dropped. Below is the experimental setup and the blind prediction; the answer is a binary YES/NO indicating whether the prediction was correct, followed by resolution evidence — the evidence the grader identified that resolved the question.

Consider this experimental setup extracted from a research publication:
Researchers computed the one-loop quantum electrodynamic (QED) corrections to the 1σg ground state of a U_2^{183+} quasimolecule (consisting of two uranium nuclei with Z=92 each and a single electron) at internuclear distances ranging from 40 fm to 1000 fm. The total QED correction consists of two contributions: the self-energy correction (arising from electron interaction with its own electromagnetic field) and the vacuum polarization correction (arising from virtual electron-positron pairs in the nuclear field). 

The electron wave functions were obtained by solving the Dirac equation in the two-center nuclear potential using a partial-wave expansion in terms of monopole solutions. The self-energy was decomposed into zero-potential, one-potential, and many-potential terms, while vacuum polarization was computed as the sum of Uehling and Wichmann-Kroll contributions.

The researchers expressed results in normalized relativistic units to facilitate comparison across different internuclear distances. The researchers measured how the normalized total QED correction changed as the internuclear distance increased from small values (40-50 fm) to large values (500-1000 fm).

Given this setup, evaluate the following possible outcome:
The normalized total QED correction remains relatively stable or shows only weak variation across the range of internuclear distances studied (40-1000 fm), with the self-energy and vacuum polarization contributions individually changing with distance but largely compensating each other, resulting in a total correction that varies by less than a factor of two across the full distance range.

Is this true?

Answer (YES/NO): NO